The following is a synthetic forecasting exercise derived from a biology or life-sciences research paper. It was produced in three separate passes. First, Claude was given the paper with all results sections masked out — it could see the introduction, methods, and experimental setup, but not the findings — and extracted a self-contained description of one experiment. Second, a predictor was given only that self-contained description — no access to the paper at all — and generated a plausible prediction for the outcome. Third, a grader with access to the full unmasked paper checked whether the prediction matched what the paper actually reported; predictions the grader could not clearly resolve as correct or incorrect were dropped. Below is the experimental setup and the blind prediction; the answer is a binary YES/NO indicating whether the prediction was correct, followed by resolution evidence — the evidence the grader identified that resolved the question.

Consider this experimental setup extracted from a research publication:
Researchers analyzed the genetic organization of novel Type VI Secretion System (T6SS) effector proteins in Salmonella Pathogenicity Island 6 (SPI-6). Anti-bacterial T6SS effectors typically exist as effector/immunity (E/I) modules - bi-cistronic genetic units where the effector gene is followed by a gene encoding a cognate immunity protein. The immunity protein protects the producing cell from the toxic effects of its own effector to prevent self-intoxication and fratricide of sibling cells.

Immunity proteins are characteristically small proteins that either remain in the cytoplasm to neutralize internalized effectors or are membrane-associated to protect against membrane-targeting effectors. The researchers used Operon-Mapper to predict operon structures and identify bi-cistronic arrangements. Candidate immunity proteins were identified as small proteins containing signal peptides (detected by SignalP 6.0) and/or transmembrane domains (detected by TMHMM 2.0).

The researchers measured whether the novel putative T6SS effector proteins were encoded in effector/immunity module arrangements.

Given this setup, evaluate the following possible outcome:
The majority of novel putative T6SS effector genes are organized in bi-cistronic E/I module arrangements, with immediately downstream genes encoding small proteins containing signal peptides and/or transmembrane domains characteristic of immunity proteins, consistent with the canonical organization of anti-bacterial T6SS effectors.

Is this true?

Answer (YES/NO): YES